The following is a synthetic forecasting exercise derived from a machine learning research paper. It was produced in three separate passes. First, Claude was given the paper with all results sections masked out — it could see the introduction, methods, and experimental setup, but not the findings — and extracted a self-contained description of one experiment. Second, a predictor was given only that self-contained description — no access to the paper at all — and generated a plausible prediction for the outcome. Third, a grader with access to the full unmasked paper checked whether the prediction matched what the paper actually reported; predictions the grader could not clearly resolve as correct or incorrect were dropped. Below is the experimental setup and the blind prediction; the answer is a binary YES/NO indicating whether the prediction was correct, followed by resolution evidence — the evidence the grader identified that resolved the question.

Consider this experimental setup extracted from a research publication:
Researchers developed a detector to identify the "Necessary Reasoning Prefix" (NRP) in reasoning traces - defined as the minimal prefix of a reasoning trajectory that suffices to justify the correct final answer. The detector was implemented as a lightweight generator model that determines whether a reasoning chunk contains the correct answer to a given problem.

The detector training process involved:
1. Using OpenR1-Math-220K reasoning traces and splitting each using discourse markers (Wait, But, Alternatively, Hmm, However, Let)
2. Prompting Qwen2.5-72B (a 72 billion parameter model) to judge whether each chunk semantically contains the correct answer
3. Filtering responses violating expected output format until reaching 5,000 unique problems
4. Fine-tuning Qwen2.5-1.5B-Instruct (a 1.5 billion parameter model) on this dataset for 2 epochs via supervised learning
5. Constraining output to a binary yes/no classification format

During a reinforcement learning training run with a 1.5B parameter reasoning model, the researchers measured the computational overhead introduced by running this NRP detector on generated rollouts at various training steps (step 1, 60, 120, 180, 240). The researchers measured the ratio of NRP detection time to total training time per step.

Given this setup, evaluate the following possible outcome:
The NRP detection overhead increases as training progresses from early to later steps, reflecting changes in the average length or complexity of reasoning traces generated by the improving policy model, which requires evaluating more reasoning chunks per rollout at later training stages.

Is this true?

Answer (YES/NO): NO